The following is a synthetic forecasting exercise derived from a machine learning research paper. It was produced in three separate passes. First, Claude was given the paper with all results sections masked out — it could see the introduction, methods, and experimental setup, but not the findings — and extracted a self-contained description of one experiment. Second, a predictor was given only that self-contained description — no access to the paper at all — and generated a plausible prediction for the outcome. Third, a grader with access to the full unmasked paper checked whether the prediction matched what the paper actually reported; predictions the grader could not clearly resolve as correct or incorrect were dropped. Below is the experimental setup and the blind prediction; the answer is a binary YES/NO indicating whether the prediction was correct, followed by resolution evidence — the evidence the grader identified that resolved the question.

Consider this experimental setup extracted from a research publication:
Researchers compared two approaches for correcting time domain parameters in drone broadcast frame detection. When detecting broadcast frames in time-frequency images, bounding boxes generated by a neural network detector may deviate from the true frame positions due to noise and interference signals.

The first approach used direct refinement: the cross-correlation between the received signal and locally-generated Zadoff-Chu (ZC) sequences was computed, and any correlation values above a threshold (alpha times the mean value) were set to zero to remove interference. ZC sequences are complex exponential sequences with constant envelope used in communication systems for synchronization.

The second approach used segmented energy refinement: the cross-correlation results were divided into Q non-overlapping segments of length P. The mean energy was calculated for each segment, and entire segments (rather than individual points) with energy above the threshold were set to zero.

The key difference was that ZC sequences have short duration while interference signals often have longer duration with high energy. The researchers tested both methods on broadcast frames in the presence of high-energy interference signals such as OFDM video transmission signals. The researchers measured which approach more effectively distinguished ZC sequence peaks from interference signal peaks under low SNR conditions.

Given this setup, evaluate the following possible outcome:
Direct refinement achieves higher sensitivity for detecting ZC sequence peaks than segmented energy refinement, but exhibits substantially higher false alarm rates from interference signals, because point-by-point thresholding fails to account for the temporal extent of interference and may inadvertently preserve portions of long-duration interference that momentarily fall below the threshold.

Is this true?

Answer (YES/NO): NO